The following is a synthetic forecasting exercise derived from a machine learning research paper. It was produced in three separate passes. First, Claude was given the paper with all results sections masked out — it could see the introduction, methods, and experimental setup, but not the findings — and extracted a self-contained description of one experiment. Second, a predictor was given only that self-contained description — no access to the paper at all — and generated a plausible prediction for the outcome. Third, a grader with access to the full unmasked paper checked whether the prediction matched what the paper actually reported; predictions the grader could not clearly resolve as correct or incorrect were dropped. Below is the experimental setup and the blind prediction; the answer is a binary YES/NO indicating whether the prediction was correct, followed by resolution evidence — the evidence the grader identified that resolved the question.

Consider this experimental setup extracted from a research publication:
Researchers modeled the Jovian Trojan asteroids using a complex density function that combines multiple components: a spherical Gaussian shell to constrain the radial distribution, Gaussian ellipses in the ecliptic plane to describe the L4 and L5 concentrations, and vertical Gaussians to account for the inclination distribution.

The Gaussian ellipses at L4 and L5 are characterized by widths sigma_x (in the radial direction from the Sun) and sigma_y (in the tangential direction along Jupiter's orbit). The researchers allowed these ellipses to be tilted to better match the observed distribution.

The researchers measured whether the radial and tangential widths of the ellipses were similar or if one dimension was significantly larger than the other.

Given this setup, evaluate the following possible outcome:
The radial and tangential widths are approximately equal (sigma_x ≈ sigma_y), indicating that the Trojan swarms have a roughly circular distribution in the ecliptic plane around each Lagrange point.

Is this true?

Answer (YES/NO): NO